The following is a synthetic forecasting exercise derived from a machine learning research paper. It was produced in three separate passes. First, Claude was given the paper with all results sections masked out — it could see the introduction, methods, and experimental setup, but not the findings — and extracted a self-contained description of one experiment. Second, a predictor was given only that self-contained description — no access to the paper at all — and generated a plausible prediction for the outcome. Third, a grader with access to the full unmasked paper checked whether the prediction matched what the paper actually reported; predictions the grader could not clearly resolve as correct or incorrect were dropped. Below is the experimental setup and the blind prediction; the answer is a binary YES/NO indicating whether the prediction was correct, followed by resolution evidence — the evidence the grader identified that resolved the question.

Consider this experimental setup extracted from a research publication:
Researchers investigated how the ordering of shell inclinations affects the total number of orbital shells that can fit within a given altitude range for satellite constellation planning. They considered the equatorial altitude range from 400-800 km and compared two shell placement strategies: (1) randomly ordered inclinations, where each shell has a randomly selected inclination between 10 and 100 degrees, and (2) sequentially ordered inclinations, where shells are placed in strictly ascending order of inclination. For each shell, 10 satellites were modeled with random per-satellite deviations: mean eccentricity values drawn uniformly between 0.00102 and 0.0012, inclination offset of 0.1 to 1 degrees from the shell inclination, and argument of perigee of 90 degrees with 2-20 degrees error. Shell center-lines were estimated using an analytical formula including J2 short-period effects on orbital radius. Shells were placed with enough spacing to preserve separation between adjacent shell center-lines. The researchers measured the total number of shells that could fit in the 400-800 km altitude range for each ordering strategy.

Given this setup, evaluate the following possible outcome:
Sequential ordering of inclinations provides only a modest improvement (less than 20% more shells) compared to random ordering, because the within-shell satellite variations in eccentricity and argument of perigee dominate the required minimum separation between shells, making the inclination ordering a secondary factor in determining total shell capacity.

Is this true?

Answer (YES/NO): NO